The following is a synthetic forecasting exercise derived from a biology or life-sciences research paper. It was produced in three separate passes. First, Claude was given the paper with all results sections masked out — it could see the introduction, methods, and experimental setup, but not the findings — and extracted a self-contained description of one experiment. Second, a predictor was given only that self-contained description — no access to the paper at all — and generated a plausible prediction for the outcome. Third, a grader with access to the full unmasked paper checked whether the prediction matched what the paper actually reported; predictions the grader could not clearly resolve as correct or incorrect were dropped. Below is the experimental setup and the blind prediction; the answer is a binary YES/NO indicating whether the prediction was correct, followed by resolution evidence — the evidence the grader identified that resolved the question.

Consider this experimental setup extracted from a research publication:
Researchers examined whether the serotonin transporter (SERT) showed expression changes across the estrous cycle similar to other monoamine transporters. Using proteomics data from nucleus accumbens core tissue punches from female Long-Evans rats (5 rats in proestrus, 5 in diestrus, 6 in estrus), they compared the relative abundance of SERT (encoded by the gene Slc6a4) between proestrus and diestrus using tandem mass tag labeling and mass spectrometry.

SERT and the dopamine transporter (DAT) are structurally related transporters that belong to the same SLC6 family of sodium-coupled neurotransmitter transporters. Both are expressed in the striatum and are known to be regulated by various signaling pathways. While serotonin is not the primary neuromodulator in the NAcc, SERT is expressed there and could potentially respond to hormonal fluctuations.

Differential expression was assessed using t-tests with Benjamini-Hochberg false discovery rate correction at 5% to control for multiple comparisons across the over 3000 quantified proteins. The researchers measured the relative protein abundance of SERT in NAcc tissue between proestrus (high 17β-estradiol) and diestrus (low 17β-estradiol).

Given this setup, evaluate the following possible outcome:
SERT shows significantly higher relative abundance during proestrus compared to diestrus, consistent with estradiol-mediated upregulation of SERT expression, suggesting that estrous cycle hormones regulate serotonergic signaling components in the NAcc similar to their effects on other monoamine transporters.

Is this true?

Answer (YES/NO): NO